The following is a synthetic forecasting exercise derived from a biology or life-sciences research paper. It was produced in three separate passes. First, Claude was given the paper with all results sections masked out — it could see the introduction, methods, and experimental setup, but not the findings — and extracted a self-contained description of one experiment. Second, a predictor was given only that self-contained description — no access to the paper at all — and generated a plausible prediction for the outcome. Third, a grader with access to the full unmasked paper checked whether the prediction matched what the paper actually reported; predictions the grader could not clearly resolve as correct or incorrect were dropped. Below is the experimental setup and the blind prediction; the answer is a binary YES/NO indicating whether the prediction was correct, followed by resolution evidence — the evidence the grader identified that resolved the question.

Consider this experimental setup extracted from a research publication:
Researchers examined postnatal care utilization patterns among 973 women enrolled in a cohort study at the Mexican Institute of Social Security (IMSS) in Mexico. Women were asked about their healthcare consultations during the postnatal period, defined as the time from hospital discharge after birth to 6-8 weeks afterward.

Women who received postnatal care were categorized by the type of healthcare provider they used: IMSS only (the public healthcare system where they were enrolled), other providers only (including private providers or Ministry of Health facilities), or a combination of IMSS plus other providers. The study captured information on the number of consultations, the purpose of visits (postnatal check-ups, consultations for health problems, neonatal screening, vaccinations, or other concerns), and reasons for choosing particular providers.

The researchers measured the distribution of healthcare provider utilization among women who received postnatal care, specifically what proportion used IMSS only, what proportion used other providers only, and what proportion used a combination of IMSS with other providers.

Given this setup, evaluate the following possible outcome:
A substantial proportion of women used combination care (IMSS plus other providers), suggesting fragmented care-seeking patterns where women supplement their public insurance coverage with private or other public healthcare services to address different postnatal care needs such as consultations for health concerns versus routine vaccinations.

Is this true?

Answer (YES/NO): NO